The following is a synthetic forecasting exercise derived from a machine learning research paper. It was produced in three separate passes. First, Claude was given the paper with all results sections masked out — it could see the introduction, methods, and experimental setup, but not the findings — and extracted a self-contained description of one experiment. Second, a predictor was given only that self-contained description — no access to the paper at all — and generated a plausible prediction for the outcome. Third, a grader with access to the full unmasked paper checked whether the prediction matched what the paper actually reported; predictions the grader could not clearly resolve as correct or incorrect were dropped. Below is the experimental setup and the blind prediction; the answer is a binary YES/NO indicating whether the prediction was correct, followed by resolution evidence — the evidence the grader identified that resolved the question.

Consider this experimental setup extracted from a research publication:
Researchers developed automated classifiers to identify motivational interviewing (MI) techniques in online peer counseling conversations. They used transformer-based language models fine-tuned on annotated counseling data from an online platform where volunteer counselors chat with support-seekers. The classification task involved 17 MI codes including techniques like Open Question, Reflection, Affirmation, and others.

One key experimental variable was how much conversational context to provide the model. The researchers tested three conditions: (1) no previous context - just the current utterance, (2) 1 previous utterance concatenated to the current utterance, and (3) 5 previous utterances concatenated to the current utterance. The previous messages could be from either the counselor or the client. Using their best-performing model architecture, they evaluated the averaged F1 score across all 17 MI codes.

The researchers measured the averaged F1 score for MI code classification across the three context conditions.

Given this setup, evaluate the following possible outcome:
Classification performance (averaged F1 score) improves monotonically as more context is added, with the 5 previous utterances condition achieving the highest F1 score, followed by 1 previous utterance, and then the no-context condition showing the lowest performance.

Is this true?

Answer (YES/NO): NO